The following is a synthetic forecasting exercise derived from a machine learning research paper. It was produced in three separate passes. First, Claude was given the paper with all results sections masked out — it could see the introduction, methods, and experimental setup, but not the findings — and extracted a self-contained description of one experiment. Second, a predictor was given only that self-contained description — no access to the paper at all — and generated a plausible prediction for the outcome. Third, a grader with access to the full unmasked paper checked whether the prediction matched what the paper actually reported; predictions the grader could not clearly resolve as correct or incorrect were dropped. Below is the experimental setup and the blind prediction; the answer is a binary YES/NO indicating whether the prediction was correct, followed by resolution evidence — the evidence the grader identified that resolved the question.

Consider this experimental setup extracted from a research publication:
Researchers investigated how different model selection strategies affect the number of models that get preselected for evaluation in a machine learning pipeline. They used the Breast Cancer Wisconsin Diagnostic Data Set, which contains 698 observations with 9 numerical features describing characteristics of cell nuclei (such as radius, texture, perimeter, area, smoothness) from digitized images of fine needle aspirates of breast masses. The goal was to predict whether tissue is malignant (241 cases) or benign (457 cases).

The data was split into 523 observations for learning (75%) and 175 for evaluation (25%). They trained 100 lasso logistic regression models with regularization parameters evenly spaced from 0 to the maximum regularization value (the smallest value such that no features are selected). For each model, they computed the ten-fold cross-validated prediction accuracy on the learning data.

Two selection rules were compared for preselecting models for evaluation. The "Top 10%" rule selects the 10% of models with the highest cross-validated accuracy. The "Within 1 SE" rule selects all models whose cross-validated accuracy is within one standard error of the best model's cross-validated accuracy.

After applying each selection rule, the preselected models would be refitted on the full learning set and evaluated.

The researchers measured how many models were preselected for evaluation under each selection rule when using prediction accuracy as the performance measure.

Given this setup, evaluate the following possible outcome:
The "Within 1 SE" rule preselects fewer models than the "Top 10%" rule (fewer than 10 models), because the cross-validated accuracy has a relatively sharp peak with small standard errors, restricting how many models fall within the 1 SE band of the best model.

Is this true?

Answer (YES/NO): YES